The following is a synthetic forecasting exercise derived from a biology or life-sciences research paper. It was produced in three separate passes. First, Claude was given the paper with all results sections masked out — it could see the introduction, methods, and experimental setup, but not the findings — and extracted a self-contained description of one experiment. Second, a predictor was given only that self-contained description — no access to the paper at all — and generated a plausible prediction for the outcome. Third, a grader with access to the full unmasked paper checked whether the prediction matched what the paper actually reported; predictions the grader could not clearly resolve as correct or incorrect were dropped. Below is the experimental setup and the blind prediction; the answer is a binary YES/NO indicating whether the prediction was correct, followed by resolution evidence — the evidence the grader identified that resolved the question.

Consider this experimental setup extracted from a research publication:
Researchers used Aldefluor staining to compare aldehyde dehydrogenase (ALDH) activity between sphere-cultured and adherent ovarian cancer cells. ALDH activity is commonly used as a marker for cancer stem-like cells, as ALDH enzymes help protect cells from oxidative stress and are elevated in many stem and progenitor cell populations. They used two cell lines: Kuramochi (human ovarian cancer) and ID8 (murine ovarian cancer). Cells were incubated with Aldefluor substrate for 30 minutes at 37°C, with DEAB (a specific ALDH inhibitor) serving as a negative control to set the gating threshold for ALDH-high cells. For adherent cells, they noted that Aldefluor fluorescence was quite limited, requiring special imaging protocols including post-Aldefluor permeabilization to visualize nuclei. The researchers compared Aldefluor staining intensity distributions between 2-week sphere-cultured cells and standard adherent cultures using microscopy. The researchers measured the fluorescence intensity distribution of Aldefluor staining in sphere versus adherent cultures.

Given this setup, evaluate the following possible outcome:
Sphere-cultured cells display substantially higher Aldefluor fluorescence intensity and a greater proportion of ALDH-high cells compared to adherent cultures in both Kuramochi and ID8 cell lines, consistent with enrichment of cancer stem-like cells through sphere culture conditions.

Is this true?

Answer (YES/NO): YES